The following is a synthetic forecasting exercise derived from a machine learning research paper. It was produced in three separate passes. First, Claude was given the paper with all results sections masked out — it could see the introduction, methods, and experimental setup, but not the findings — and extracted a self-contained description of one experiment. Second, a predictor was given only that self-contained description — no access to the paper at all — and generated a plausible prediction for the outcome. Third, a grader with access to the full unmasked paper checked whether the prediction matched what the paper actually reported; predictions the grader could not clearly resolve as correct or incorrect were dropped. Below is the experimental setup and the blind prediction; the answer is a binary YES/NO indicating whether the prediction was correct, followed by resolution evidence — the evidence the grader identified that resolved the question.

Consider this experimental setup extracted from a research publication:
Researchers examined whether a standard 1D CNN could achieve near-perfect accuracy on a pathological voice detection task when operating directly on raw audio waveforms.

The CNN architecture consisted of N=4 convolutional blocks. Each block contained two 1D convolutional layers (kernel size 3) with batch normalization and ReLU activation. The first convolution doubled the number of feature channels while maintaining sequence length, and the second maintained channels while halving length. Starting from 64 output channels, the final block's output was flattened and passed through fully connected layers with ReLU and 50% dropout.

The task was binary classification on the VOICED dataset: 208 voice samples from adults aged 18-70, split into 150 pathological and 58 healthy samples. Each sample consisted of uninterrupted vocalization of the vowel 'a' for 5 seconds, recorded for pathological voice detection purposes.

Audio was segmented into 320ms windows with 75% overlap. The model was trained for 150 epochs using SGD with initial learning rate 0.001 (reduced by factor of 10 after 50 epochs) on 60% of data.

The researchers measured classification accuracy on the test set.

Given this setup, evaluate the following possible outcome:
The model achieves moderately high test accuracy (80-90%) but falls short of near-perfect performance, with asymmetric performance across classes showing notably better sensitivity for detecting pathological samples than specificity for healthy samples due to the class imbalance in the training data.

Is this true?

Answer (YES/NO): NO